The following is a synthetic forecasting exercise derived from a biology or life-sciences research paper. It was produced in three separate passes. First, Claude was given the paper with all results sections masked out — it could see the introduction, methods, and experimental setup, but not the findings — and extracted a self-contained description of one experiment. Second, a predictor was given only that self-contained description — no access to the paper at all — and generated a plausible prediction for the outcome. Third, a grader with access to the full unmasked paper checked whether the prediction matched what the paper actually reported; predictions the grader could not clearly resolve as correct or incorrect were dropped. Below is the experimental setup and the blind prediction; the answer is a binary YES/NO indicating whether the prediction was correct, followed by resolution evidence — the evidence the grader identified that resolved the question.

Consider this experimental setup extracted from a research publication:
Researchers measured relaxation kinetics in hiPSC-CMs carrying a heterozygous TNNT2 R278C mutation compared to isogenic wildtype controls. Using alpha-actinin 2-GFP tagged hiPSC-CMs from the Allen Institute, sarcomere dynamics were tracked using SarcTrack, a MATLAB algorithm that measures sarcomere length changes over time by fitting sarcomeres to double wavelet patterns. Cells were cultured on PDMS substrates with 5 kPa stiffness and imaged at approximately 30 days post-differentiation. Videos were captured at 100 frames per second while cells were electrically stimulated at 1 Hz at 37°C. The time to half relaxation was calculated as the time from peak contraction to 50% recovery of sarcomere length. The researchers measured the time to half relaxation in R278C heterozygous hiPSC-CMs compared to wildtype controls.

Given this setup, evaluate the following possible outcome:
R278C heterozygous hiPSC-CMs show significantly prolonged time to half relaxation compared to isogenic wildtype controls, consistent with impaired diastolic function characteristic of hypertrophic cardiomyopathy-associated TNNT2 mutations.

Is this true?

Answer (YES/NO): YES